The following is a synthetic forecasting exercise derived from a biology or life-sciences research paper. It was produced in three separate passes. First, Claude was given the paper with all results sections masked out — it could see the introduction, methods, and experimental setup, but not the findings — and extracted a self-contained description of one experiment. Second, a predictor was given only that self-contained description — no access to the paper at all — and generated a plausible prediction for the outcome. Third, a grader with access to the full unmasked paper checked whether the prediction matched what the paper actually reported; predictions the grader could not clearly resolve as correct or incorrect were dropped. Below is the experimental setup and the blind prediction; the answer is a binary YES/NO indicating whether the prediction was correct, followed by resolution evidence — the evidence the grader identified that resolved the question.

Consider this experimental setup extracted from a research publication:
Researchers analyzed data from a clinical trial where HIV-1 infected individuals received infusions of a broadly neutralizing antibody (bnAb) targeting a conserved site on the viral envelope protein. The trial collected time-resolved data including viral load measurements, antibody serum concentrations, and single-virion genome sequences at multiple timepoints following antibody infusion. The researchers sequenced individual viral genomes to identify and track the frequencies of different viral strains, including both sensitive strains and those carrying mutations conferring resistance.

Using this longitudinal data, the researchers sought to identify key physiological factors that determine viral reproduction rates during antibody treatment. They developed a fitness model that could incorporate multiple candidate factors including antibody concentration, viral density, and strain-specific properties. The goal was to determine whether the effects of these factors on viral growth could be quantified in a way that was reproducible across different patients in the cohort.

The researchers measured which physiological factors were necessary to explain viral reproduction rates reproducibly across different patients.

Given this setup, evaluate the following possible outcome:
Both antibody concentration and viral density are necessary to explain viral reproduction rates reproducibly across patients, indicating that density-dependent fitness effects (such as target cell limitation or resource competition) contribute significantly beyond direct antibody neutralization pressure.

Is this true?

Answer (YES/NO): YES